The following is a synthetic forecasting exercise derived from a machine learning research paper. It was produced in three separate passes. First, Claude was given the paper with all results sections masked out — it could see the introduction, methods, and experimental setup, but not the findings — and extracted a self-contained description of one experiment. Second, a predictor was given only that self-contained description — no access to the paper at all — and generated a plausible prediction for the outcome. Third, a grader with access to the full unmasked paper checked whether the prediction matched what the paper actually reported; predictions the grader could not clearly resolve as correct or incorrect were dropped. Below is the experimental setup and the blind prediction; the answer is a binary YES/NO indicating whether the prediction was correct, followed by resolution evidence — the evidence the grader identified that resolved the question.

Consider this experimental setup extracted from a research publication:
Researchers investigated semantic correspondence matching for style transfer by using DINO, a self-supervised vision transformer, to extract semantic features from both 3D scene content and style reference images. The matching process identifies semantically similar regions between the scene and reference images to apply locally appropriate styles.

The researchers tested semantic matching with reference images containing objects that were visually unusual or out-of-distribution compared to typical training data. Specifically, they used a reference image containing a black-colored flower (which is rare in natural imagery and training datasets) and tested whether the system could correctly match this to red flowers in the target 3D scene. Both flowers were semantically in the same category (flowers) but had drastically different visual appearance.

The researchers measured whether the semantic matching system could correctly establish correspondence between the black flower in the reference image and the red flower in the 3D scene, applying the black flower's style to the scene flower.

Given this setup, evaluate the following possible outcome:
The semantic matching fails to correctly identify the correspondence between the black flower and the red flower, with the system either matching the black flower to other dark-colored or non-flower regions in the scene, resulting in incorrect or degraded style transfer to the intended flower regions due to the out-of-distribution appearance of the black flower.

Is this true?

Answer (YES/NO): YES